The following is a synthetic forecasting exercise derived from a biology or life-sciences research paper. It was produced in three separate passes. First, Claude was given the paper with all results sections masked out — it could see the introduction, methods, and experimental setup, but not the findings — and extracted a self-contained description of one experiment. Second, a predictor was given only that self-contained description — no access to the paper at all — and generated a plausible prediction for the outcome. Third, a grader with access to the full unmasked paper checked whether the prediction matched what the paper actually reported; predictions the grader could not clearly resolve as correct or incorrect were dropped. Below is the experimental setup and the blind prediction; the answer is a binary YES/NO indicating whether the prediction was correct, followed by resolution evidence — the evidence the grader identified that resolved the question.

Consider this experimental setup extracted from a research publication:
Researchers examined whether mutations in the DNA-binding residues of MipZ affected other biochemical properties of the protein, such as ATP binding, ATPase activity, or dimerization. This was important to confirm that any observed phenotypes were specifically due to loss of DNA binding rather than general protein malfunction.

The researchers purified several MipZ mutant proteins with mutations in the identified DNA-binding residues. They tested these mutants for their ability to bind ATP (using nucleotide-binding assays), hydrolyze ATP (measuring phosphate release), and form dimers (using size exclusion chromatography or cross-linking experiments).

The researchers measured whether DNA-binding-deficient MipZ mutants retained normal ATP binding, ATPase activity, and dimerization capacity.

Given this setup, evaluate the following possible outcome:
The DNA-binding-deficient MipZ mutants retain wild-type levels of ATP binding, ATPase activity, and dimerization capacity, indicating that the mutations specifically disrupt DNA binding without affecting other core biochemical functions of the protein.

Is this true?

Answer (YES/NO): YES